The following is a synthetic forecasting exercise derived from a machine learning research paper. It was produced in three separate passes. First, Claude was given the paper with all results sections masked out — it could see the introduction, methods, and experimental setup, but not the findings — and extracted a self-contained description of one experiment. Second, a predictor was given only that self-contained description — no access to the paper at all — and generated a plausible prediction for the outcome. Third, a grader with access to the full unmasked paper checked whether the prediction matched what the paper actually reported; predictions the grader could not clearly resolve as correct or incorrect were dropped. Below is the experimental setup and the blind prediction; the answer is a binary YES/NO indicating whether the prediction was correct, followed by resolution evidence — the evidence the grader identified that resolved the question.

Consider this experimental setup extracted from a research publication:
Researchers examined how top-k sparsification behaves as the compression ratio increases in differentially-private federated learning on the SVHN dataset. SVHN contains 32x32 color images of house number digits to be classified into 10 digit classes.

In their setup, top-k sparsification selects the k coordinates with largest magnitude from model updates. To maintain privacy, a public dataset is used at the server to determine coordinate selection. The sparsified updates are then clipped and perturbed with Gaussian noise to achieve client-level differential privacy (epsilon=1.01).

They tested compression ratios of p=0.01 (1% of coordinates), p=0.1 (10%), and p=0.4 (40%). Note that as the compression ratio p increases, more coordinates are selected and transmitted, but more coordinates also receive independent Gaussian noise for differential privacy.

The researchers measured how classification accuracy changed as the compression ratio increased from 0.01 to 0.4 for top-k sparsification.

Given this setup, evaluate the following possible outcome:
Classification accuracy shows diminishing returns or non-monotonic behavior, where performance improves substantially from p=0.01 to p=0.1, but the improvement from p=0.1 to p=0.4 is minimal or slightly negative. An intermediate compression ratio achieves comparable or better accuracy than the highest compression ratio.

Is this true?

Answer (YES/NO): NO